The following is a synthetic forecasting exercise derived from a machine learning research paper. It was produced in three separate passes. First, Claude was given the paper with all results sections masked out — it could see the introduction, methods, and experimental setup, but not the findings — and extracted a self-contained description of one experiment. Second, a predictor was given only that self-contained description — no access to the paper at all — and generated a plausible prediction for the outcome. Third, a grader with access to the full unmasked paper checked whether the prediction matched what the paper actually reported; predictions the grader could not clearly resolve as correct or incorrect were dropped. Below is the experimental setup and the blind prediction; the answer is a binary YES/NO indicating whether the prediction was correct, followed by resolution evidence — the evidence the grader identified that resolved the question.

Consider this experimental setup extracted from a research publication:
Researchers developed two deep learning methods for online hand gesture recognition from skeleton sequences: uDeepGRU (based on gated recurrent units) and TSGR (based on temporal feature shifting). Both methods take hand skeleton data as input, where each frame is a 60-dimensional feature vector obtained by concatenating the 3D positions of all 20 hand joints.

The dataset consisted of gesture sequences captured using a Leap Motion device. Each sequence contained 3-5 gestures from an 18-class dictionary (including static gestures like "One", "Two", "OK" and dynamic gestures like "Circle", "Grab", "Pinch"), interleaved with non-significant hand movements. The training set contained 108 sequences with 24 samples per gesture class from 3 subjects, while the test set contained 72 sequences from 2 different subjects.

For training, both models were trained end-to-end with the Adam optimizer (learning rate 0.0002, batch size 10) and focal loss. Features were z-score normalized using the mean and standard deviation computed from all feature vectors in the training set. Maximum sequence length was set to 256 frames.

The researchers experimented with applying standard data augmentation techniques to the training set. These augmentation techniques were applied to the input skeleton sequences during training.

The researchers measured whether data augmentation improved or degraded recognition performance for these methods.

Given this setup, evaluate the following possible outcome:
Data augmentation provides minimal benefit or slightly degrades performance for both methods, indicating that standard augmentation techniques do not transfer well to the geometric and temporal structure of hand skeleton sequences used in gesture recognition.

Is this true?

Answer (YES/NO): YES